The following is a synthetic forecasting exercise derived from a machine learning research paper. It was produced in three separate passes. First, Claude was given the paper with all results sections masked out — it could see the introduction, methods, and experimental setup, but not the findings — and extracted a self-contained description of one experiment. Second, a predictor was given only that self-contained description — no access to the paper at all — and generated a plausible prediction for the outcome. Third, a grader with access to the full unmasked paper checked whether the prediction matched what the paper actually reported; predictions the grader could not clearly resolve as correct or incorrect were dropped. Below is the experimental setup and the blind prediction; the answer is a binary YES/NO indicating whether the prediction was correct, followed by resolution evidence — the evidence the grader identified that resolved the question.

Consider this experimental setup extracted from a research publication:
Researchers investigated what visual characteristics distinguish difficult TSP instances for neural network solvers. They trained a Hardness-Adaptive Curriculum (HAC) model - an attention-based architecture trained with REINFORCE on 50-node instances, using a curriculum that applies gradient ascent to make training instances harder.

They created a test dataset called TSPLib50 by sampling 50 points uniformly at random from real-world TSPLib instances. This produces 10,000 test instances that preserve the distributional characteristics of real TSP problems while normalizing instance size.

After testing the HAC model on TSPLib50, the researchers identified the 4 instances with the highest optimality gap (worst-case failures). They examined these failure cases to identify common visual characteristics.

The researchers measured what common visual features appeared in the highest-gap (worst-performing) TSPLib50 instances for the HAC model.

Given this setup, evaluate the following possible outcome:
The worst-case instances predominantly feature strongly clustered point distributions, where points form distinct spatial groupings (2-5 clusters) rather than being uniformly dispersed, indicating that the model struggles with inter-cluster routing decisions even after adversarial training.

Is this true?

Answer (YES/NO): NO